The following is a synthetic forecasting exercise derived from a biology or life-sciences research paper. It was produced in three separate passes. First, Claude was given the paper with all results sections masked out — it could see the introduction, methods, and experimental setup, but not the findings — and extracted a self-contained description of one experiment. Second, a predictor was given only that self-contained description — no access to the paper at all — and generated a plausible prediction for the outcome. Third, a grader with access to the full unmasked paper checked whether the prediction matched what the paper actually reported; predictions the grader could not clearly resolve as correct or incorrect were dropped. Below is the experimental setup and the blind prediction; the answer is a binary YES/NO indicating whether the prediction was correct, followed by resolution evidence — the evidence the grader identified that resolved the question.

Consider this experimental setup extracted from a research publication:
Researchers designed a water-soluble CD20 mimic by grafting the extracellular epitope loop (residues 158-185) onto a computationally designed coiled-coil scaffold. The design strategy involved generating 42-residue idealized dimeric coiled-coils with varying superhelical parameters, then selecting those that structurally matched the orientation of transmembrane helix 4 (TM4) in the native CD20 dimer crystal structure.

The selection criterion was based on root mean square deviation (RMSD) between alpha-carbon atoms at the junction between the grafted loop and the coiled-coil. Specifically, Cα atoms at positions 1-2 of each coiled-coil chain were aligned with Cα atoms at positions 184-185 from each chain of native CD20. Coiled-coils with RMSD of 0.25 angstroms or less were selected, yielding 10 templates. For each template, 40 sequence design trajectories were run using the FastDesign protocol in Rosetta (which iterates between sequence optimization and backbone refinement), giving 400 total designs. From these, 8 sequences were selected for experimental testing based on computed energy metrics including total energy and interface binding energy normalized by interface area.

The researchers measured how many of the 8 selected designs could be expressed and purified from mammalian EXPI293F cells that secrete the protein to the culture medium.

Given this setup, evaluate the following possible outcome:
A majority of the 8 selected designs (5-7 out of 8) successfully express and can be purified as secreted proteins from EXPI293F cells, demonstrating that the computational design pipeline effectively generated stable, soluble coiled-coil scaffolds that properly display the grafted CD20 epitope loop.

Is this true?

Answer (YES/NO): NO